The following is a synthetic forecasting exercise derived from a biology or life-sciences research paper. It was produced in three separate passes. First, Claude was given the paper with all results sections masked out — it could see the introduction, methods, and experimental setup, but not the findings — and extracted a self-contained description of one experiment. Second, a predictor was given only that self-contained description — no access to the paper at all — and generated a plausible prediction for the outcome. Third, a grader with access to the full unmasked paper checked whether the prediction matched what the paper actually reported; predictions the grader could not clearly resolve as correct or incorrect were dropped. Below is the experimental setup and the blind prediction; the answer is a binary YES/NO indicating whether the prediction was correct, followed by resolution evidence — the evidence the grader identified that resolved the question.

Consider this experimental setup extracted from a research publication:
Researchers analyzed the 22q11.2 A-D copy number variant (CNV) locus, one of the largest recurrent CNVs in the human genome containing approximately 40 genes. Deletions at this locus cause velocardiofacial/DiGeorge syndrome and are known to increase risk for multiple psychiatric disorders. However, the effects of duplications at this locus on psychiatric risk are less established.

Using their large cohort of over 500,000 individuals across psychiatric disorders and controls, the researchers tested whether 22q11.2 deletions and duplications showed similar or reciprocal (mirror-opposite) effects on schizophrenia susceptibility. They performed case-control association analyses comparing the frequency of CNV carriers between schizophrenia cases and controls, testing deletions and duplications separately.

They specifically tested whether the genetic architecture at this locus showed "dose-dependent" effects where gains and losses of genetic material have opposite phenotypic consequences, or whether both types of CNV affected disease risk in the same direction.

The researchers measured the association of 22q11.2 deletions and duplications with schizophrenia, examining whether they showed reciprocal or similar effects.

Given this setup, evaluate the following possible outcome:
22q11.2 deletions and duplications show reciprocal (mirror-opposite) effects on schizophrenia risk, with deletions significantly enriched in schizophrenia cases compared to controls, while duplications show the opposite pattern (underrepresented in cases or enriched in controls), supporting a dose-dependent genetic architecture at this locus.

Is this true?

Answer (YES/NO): YES